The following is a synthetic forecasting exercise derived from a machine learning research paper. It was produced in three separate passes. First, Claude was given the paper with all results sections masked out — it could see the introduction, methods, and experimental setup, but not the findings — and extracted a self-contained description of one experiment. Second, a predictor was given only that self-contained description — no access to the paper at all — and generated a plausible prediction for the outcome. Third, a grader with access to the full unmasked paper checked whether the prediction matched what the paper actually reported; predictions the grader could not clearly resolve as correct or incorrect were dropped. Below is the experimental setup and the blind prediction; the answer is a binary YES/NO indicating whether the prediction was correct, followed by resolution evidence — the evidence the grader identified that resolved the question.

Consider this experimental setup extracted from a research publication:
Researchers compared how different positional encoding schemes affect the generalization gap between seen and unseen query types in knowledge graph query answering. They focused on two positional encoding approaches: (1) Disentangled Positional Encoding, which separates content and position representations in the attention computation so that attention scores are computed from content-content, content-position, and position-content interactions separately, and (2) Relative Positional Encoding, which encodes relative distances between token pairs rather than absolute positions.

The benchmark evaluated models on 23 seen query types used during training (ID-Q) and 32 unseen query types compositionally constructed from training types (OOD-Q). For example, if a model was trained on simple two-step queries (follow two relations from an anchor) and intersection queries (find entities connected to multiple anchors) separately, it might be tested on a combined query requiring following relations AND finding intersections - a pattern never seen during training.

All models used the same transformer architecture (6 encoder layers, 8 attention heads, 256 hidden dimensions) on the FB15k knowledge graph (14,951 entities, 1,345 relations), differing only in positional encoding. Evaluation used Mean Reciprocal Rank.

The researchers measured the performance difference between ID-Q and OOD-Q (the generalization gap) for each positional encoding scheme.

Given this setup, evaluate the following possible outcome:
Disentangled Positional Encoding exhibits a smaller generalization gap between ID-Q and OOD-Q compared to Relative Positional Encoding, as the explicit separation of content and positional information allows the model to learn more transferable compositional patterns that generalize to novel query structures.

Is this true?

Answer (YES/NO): NO